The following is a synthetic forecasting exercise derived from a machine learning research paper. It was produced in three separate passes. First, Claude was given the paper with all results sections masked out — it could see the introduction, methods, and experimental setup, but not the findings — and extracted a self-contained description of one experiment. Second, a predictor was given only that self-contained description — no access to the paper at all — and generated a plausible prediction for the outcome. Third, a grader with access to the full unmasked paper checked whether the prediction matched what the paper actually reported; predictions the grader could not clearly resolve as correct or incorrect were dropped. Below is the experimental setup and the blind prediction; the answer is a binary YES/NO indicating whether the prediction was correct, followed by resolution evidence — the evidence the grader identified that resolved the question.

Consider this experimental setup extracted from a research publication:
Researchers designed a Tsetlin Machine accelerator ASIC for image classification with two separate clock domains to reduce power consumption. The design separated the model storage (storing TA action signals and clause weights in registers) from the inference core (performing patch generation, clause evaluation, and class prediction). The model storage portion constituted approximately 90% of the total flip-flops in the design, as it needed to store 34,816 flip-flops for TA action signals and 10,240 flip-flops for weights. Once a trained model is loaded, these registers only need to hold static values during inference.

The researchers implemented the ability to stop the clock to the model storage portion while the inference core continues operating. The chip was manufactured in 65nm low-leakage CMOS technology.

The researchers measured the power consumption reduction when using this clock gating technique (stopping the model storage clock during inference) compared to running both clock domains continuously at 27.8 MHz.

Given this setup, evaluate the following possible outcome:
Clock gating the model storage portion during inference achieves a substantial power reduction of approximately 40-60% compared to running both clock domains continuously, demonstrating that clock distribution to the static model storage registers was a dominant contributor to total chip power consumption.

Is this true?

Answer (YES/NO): YES